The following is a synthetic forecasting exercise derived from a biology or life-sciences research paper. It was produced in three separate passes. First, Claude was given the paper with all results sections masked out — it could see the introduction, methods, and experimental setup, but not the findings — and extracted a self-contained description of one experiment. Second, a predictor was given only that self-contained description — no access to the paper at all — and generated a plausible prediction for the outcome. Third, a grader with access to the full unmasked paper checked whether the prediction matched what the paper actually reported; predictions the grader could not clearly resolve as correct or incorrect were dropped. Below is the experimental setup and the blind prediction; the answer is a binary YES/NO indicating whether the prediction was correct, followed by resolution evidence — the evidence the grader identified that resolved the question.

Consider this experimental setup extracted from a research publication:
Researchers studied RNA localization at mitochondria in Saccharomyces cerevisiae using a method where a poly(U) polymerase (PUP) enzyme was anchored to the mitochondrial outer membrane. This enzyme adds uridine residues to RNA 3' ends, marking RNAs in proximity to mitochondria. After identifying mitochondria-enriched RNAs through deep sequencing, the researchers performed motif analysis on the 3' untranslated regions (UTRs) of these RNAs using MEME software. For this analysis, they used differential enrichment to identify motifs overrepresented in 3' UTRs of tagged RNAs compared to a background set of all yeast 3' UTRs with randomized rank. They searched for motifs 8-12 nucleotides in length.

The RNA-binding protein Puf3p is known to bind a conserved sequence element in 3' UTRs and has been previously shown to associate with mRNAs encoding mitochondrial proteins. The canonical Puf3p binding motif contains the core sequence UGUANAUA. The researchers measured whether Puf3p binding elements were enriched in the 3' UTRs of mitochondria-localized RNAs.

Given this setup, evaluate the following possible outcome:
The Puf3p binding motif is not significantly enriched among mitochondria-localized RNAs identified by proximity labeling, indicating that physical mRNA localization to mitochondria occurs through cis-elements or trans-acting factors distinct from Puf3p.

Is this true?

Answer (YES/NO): NO